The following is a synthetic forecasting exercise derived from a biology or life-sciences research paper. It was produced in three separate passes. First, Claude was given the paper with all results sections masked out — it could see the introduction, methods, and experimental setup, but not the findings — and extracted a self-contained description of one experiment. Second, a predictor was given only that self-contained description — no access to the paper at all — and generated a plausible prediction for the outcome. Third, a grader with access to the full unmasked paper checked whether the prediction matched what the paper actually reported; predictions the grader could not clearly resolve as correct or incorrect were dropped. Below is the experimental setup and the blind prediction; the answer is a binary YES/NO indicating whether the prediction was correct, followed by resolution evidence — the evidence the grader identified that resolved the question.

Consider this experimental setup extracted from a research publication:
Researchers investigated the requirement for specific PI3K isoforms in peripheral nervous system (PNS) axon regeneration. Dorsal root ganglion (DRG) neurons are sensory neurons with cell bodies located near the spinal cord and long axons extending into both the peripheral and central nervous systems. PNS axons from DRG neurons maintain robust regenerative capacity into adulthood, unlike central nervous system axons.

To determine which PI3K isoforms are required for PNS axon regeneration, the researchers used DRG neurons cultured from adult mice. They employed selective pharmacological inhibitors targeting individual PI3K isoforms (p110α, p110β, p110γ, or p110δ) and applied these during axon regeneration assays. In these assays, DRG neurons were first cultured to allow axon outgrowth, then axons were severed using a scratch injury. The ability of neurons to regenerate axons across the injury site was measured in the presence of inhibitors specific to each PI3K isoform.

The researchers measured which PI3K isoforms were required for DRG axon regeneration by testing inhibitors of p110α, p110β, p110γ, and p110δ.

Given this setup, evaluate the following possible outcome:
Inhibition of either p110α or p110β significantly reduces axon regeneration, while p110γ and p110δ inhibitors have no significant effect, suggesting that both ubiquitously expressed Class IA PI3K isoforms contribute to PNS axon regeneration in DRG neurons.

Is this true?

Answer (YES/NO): NO